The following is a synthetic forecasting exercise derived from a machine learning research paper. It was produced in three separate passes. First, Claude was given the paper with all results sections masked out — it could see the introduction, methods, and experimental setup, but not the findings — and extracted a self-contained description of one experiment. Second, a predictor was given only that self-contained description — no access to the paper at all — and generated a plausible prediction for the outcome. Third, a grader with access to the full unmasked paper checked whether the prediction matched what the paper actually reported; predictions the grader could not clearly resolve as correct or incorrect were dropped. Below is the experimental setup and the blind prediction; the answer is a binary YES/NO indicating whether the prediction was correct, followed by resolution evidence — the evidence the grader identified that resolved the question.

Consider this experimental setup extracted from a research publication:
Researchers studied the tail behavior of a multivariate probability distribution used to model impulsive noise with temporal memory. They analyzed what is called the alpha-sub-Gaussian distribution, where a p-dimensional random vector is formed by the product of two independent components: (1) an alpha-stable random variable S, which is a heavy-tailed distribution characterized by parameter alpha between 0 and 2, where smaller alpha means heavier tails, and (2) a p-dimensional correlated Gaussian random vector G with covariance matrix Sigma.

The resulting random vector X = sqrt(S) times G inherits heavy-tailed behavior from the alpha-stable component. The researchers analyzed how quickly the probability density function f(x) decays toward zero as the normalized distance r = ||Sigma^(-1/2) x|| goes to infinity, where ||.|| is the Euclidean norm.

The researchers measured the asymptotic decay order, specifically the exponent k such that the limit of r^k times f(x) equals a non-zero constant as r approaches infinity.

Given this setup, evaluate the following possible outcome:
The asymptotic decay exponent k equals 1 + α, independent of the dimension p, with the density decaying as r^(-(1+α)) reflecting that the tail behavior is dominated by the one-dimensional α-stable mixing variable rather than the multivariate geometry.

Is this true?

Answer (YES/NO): NO